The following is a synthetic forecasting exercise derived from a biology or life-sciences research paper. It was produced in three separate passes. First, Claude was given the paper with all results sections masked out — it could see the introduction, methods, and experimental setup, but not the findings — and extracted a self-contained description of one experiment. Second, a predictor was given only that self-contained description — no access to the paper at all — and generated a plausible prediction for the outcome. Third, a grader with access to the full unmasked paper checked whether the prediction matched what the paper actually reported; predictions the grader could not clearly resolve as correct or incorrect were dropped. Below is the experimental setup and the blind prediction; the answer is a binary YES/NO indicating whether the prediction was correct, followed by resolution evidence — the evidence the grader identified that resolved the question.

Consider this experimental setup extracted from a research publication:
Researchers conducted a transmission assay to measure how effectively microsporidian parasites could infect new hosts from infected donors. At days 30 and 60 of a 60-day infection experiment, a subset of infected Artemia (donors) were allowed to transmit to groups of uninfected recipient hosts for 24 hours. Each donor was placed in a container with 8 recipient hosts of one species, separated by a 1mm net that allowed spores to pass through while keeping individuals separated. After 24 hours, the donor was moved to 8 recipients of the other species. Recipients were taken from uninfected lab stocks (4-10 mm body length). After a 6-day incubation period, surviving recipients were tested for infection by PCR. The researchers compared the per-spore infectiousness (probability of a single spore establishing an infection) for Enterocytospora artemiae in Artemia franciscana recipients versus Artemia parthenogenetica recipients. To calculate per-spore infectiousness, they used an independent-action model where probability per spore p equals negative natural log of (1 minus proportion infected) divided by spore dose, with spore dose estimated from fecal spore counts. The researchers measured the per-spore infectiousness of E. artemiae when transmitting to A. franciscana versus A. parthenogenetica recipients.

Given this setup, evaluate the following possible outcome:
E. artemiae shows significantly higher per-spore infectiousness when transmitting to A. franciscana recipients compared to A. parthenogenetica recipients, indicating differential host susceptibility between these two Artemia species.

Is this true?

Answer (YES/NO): YES